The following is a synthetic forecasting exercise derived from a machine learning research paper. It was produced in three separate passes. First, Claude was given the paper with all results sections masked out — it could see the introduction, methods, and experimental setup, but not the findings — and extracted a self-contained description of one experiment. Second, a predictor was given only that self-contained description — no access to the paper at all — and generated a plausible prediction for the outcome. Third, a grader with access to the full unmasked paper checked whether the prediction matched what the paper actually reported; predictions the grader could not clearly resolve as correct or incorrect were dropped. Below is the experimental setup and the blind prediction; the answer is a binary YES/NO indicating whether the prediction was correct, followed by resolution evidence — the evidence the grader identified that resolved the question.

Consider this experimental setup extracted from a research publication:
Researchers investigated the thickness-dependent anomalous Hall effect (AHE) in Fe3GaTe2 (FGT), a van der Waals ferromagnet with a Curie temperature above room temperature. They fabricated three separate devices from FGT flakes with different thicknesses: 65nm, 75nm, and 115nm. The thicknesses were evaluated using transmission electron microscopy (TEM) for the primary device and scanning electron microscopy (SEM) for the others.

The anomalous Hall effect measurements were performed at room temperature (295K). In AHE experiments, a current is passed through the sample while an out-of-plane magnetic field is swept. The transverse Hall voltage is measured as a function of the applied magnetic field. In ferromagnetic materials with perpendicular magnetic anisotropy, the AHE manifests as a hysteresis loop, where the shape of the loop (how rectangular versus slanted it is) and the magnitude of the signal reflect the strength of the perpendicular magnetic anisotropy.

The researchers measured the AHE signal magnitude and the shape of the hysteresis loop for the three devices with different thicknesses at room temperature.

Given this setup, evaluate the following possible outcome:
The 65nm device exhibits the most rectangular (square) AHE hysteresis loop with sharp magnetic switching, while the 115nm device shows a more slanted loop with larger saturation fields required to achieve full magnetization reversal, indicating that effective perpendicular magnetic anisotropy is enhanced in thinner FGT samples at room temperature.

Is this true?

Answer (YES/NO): YES